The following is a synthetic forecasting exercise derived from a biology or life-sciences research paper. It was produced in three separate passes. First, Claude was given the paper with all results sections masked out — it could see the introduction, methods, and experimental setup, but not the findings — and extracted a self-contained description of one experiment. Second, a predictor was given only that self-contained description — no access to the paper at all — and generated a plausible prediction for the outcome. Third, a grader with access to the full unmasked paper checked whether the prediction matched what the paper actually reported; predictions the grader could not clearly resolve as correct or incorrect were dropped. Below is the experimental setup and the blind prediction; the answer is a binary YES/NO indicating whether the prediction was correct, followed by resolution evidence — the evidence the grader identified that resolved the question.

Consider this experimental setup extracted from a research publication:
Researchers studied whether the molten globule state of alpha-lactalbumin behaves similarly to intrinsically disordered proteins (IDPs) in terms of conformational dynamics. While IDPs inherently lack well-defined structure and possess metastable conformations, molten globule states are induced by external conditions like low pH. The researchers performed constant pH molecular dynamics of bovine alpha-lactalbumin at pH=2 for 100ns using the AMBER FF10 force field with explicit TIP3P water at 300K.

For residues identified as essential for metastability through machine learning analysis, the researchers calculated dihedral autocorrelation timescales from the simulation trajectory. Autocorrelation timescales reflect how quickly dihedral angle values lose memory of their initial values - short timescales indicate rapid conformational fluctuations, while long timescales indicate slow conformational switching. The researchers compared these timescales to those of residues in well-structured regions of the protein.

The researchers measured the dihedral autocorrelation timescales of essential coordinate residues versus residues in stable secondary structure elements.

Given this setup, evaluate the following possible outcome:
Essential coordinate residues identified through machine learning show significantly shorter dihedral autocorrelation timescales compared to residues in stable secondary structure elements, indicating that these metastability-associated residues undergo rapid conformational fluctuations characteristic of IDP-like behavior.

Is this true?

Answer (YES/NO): NO